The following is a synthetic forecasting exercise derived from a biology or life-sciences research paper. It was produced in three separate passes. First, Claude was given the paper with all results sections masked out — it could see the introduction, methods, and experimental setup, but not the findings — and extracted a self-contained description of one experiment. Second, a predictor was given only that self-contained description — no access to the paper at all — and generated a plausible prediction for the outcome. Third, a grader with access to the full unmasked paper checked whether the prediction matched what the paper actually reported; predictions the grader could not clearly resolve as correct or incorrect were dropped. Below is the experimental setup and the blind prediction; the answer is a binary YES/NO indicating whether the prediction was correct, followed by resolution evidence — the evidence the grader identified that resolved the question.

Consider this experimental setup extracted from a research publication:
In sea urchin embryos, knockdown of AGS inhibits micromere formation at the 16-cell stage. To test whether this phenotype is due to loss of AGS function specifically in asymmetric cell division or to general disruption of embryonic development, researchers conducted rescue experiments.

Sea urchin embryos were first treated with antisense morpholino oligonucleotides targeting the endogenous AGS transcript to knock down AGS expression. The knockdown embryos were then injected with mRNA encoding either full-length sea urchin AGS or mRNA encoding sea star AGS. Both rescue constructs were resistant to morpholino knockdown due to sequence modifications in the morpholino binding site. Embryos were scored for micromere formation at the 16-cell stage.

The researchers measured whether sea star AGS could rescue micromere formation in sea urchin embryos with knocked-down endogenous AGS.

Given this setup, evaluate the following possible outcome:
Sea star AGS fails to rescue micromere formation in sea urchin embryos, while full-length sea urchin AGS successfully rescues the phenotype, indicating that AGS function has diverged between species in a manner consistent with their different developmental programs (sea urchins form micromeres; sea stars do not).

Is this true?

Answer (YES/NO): YES